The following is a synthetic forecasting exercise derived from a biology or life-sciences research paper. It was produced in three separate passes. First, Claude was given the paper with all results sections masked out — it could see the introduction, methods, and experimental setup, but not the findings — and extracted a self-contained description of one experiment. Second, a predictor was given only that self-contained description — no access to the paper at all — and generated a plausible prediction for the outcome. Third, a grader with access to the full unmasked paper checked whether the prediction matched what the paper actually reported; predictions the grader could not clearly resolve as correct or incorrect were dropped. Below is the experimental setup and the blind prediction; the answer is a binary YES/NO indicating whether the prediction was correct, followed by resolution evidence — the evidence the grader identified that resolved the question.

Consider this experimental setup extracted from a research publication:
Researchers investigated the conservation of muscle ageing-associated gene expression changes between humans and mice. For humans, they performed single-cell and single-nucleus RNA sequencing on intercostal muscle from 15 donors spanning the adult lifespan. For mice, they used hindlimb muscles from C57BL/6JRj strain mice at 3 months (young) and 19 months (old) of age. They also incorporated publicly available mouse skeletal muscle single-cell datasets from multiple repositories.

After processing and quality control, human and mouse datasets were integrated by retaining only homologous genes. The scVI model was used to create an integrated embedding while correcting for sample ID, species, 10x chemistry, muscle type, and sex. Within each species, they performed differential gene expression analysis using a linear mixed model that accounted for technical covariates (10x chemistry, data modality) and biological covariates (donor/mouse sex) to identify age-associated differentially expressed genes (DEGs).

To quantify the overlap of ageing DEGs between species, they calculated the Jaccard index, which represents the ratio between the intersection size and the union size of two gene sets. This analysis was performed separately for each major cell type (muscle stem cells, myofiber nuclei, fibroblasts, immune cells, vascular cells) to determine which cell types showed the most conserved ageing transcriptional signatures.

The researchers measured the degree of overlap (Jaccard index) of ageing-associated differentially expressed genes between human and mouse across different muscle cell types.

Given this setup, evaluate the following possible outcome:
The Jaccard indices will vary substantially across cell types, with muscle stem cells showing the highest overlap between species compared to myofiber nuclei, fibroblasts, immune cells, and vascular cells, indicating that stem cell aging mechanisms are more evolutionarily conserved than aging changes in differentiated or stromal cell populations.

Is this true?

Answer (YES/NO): NO